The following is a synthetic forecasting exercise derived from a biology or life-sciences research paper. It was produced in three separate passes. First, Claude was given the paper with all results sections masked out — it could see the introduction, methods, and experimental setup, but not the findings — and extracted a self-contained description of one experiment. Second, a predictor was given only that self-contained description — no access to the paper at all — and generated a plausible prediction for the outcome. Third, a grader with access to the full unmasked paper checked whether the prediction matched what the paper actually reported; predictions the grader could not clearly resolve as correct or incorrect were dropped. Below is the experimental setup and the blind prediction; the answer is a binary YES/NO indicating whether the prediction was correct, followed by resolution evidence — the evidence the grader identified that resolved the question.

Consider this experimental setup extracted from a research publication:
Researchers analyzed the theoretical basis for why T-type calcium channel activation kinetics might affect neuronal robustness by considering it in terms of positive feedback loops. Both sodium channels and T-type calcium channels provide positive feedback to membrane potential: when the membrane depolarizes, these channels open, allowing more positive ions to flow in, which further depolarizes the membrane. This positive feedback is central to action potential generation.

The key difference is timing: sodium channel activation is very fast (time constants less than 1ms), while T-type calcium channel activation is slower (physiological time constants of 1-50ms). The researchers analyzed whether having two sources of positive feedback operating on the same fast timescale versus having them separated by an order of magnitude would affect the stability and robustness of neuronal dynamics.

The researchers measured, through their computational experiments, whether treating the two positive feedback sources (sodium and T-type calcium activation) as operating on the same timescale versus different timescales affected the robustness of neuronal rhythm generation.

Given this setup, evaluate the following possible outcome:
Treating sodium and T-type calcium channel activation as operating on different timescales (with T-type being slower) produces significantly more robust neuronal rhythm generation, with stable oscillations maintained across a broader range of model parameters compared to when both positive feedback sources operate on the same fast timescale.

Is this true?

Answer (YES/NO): YES